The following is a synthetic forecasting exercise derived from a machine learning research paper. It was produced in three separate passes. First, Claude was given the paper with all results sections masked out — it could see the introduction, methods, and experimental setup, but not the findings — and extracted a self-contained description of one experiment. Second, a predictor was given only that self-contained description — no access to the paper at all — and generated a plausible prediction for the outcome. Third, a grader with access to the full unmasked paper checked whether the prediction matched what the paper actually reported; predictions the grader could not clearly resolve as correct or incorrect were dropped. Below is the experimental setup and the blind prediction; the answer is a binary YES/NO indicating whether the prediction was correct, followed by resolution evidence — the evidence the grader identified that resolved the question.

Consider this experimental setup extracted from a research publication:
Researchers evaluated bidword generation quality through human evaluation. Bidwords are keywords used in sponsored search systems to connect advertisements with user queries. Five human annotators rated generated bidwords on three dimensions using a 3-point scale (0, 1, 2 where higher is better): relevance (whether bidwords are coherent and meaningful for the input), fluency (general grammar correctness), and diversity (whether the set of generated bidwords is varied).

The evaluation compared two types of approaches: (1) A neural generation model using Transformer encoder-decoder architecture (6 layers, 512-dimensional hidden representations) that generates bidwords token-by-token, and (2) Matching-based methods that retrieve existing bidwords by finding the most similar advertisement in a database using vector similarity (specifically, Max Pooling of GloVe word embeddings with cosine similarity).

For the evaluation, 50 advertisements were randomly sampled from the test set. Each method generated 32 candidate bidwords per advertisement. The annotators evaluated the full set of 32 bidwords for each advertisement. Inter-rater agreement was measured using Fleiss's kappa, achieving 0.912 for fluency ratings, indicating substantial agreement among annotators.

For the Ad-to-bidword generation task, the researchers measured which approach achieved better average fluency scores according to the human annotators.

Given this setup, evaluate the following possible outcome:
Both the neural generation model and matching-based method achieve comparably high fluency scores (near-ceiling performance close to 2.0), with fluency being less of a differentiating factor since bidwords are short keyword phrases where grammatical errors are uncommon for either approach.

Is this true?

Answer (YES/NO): NO